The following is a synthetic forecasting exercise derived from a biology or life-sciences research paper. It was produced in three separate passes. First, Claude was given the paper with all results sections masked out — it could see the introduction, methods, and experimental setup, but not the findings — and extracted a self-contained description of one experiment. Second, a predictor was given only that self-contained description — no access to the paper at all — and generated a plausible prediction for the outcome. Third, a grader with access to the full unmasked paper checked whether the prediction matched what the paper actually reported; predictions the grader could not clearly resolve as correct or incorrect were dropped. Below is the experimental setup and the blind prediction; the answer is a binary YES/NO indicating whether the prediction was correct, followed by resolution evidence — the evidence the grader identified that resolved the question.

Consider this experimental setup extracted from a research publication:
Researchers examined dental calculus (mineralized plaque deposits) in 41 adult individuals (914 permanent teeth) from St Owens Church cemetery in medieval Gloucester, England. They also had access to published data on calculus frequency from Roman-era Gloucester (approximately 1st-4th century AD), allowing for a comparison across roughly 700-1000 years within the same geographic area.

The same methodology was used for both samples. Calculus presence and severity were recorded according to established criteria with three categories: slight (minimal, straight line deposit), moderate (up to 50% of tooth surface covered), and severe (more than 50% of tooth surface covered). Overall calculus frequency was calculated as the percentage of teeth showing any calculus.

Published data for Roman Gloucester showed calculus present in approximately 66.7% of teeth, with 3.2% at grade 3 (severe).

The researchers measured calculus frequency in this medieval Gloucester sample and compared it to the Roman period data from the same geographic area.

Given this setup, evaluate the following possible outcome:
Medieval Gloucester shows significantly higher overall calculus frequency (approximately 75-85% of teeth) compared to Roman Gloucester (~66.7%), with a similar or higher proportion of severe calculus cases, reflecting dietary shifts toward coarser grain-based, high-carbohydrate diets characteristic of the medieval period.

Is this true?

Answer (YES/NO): NO